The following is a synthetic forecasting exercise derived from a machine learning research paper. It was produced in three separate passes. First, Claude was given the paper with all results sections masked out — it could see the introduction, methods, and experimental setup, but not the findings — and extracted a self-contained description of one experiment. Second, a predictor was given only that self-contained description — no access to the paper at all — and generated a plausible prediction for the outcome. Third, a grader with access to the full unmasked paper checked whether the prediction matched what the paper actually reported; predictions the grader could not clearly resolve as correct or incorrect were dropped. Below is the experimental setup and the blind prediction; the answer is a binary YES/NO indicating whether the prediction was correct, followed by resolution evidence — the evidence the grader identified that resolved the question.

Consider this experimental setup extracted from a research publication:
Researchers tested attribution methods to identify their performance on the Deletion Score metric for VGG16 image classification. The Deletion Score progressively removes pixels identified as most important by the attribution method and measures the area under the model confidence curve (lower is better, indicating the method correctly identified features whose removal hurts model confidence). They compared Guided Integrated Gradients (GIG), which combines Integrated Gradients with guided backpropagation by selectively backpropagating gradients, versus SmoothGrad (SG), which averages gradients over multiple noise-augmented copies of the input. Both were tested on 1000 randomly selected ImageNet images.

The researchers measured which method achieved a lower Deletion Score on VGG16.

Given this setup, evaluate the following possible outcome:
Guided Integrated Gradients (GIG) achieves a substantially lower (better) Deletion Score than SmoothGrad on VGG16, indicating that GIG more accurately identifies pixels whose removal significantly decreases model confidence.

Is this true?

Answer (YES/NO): NO